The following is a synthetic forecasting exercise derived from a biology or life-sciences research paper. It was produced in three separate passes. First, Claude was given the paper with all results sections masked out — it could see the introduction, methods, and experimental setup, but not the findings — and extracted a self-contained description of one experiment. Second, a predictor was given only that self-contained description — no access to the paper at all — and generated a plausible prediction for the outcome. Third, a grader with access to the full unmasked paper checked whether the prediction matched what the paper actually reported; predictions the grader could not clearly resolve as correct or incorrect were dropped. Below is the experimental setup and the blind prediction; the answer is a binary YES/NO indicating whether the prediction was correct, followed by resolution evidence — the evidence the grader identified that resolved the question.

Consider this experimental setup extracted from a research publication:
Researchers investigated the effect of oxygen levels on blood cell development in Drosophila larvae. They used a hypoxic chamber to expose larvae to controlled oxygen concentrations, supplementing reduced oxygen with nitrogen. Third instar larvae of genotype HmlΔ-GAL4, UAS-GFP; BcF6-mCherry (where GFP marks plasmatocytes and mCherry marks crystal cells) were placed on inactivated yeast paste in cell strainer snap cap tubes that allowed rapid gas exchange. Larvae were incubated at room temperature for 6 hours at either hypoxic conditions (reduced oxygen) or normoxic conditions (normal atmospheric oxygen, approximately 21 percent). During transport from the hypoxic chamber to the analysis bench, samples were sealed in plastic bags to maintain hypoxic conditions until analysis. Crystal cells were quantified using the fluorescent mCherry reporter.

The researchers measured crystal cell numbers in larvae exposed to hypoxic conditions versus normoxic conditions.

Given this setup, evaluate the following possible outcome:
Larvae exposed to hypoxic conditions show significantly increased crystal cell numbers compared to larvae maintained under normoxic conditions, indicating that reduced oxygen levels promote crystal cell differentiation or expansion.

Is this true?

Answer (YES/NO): NO